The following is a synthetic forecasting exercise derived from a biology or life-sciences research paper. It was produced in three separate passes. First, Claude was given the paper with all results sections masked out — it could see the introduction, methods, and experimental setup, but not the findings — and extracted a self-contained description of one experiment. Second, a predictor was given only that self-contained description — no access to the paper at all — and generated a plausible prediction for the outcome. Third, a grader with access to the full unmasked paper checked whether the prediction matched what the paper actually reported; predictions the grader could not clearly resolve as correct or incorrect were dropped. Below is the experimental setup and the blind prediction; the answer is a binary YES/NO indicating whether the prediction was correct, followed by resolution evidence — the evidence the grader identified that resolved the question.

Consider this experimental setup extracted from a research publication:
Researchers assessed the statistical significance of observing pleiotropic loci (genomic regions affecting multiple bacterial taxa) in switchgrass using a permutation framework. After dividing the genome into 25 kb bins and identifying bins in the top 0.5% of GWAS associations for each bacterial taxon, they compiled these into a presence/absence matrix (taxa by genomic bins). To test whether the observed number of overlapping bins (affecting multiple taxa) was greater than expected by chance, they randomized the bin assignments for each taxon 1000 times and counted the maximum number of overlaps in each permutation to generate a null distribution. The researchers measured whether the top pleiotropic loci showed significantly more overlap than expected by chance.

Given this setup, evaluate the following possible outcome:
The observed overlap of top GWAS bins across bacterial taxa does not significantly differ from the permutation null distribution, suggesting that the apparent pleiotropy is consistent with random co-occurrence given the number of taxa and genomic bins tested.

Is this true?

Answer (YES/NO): NO